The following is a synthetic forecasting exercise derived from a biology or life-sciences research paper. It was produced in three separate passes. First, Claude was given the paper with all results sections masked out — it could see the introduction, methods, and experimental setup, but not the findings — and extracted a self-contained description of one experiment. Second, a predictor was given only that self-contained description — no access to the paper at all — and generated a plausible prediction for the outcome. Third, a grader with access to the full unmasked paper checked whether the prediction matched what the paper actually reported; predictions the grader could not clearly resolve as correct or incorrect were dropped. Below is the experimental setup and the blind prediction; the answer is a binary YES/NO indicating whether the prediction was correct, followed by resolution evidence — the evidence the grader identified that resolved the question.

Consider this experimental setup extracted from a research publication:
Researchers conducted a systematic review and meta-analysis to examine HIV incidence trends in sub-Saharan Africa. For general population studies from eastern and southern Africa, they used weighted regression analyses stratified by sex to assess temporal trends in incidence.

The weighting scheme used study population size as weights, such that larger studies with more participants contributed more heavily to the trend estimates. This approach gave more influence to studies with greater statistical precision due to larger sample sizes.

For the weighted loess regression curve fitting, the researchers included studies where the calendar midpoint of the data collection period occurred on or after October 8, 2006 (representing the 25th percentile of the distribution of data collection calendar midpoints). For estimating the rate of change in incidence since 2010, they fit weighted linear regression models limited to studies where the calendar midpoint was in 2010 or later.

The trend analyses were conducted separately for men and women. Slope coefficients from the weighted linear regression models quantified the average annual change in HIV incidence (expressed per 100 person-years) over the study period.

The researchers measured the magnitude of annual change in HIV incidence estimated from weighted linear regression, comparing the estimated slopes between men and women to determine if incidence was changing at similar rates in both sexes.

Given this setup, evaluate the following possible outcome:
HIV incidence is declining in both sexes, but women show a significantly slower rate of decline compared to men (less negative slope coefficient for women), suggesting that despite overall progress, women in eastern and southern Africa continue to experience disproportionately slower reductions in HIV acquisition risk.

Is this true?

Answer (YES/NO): NO